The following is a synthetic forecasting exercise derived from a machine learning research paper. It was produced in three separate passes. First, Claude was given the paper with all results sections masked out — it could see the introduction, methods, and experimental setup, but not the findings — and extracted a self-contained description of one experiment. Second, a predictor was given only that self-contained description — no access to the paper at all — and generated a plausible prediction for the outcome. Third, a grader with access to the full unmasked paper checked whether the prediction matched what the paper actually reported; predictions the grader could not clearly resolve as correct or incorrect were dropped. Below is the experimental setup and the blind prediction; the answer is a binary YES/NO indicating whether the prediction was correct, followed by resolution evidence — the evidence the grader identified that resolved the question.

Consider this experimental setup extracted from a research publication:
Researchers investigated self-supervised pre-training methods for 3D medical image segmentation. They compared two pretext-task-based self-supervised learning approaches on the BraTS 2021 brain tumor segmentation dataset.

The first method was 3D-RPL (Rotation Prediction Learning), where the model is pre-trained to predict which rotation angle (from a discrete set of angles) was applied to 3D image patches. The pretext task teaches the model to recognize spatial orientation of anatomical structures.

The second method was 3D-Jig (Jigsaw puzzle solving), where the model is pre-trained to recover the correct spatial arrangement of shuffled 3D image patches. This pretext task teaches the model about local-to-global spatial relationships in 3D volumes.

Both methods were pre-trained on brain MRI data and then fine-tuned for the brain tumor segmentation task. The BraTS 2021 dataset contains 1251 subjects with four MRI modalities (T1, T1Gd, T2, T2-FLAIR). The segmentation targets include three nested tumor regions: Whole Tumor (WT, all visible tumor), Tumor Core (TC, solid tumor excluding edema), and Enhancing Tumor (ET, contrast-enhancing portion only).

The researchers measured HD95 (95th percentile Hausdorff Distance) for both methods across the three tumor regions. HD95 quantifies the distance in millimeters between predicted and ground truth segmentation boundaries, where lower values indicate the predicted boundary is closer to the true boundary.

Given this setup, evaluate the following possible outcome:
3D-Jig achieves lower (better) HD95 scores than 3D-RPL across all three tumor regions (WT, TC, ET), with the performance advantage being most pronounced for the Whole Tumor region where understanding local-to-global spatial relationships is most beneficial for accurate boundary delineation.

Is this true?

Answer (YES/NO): NO